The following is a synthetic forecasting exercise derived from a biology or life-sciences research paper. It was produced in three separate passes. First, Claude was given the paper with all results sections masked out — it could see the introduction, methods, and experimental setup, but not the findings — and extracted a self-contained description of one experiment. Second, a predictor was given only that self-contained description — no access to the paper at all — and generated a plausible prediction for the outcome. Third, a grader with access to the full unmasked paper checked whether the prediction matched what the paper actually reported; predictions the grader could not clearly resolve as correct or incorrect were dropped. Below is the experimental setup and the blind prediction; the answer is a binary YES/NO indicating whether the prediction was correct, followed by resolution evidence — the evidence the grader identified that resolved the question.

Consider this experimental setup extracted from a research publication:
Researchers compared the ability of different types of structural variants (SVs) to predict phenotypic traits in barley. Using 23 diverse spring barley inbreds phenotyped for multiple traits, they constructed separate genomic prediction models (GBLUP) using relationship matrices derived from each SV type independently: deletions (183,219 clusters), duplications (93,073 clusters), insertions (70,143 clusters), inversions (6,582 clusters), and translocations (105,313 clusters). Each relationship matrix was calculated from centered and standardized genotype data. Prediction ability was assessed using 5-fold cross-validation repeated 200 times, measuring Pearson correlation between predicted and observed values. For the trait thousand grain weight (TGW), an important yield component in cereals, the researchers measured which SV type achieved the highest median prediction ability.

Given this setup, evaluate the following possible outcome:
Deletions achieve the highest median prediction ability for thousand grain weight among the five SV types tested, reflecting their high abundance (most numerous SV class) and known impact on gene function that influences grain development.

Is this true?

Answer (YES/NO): NO